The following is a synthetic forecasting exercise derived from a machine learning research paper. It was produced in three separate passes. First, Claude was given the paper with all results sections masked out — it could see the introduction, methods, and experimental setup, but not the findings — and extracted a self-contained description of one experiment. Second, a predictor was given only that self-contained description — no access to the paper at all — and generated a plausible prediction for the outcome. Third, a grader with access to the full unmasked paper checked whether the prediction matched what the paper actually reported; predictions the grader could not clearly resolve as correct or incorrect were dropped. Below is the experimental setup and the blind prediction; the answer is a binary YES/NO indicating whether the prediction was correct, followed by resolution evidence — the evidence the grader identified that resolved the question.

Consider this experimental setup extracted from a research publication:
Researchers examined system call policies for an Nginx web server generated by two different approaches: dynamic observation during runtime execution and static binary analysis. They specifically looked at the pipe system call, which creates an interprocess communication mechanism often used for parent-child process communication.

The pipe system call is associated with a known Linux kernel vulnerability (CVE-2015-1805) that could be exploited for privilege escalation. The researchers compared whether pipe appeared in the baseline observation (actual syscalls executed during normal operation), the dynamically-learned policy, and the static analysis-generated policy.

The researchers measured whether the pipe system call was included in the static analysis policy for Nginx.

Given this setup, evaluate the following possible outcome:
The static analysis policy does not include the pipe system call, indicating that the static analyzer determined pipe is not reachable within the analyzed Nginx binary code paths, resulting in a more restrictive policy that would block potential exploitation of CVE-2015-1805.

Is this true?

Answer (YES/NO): YES